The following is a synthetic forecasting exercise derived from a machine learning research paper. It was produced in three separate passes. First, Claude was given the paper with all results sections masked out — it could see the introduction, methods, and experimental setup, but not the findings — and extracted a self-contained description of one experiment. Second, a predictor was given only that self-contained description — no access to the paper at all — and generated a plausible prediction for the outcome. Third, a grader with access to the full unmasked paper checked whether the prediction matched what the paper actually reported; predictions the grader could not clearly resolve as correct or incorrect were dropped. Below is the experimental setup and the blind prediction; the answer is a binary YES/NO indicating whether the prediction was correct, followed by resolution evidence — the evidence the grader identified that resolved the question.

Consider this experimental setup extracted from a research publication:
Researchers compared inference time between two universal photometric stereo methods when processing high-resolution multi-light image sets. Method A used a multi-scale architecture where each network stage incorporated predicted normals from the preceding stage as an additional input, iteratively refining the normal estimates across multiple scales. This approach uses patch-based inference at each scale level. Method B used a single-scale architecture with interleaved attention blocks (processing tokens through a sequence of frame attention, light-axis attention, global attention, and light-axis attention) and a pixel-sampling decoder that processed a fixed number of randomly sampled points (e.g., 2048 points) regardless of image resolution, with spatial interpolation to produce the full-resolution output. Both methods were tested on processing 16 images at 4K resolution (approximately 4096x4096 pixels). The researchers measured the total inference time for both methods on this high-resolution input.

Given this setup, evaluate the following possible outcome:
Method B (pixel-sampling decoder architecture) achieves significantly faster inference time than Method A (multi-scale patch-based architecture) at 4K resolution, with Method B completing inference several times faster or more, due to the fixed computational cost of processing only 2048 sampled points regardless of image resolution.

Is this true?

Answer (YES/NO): YES